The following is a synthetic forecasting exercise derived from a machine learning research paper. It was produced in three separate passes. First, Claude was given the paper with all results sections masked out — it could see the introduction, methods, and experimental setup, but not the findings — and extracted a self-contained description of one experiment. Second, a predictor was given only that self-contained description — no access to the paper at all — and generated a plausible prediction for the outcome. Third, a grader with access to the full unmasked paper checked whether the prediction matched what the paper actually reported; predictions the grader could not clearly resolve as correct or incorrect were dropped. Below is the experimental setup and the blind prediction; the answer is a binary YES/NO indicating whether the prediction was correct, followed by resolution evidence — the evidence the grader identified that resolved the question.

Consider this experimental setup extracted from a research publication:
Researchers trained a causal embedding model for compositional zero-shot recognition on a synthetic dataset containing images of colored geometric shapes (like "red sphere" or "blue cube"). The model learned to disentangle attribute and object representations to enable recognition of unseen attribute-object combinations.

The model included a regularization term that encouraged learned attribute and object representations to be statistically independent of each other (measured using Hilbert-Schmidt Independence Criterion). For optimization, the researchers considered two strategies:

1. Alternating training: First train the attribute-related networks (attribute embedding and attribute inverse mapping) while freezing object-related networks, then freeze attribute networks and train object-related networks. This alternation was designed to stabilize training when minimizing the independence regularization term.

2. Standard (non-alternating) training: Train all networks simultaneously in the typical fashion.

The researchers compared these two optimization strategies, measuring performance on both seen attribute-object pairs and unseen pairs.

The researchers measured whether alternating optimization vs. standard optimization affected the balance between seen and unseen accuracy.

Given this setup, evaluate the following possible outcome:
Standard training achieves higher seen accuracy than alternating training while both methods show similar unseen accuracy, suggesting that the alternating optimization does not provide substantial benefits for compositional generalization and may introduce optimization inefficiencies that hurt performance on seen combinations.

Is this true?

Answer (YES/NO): NO